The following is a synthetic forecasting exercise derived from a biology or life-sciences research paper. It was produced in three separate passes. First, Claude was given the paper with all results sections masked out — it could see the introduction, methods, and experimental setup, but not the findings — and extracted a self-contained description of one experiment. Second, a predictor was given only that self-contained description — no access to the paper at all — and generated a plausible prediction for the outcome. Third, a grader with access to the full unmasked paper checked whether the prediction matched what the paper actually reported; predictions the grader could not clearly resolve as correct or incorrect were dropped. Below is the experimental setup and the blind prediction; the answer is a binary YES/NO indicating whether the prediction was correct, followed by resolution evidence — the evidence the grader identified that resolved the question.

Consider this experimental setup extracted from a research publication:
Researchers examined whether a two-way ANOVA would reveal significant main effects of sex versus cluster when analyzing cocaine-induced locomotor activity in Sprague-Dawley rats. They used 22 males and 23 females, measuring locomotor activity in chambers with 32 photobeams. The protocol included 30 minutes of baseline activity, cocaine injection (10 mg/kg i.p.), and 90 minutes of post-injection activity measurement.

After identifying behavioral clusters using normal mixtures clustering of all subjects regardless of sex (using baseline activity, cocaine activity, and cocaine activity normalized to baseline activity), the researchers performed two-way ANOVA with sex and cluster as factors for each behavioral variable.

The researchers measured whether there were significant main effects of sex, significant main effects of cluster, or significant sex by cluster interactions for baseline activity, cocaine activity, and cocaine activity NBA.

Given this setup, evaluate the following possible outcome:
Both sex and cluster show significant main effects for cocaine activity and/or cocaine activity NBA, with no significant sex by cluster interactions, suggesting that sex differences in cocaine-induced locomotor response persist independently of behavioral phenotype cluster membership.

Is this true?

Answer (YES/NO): NO